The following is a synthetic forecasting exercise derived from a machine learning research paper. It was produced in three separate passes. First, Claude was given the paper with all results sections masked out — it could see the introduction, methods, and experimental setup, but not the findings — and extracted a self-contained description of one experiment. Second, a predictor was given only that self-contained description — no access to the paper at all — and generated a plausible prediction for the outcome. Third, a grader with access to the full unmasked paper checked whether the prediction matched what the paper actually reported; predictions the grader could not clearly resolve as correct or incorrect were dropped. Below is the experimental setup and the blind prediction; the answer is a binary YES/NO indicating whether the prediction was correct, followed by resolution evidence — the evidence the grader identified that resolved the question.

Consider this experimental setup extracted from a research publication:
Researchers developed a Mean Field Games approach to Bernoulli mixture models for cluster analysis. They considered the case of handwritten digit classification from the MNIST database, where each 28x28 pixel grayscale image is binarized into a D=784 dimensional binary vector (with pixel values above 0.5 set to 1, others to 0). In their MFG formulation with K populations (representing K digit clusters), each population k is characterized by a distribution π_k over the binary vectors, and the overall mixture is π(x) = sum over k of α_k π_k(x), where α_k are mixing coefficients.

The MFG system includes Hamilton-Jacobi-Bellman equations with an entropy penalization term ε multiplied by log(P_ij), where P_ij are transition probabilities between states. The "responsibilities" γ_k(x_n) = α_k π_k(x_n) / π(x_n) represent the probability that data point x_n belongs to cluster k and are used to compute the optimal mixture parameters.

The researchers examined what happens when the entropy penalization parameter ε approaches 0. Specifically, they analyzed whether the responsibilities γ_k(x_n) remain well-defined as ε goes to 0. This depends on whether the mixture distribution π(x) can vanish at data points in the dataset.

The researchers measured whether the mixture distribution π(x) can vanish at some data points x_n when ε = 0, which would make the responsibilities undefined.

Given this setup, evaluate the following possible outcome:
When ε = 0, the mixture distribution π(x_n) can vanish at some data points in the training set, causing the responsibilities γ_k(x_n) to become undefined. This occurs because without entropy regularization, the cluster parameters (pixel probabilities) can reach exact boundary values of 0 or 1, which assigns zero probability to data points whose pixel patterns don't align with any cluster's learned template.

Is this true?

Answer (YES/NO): YES